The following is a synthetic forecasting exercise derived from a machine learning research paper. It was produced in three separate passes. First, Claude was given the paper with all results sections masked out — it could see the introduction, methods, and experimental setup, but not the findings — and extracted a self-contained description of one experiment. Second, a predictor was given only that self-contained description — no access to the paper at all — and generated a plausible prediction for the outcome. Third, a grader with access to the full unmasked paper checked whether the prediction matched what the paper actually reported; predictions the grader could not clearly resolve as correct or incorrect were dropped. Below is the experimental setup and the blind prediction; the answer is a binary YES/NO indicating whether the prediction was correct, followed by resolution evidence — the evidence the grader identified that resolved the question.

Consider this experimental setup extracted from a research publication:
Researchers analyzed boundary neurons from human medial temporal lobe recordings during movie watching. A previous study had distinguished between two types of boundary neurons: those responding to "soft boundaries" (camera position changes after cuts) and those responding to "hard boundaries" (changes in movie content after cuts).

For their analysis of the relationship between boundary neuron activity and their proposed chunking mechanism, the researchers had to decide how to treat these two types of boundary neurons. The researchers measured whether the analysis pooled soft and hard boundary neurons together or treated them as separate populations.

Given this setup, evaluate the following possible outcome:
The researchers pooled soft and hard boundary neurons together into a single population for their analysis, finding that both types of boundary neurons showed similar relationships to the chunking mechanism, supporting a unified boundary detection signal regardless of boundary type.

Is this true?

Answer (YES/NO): NO